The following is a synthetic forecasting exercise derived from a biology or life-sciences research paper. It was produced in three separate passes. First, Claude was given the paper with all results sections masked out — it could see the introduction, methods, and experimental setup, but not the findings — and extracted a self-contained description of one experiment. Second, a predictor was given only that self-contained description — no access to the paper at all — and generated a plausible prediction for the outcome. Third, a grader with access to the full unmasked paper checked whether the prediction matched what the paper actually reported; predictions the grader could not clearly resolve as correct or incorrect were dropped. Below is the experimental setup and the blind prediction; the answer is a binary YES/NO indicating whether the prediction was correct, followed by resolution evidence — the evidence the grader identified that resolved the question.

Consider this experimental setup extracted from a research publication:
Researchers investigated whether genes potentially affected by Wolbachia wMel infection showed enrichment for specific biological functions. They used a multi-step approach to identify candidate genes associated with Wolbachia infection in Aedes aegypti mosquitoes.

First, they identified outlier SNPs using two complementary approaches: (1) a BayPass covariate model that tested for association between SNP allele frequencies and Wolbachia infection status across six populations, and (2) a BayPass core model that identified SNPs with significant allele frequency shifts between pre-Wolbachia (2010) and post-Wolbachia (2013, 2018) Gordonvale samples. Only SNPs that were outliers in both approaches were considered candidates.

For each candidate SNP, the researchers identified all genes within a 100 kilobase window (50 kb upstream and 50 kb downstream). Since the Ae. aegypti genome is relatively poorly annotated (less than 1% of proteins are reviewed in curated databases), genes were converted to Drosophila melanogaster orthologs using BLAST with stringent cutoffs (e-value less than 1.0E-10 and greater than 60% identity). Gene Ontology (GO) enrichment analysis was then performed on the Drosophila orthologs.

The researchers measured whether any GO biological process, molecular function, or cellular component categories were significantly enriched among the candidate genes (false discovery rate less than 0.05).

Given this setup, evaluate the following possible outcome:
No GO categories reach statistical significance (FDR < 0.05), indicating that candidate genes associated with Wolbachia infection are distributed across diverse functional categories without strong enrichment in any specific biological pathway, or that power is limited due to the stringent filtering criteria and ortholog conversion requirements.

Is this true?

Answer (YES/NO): NO